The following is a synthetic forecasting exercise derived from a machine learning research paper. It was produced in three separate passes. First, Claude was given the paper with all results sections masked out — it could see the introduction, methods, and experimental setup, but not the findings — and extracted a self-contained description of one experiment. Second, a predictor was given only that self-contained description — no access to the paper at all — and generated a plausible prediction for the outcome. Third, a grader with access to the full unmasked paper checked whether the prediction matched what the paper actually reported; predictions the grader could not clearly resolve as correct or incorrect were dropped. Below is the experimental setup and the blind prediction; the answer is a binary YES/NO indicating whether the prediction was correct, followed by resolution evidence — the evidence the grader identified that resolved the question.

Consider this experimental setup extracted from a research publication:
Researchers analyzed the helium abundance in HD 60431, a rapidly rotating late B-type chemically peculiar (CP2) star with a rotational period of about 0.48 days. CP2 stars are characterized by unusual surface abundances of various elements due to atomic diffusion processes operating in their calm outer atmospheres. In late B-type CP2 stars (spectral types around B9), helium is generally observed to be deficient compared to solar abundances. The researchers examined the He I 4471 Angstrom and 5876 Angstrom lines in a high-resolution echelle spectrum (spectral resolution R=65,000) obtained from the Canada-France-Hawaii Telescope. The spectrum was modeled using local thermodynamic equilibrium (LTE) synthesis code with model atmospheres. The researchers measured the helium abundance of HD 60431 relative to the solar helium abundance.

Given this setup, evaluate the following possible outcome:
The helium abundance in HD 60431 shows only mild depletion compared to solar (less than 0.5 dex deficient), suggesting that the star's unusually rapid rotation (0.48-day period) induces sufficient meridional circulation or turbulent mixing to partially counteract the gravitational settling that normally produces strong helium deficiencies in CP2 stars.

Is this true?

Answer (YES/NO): NO